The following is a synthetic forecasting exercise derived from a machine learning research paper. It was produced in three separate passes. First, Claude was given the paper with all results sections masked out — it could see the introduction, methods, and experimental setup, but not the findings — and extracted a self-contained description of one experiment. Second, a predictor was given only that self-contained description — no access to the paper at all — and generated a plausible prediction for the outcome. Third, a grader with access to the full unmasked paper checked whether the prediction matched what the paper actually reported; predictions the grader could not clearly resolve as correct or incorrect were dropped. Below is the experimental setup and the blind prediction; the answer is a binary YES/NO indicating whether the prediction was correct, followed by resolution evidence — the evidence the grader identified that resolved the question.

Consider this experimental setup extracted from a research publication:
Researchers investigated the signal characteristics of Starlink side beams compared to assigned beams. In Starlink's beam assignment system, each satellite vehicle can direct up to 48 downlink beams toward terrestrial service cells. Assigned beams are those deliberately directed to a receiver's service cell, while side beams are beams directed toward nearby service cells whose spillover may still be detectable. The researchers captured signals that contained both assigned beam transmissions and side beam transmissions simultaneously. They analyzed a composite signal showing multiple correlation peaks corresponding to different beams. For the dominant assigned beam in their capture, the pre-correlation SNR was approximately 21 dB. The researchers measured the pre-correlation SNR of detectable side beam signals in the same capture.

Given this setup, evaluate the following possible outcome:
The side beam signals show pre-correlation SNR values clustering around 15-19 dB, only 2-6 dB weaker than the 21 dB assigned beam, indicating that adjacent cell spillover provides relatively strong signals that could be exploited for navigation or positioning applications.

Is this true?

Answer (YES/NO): NO